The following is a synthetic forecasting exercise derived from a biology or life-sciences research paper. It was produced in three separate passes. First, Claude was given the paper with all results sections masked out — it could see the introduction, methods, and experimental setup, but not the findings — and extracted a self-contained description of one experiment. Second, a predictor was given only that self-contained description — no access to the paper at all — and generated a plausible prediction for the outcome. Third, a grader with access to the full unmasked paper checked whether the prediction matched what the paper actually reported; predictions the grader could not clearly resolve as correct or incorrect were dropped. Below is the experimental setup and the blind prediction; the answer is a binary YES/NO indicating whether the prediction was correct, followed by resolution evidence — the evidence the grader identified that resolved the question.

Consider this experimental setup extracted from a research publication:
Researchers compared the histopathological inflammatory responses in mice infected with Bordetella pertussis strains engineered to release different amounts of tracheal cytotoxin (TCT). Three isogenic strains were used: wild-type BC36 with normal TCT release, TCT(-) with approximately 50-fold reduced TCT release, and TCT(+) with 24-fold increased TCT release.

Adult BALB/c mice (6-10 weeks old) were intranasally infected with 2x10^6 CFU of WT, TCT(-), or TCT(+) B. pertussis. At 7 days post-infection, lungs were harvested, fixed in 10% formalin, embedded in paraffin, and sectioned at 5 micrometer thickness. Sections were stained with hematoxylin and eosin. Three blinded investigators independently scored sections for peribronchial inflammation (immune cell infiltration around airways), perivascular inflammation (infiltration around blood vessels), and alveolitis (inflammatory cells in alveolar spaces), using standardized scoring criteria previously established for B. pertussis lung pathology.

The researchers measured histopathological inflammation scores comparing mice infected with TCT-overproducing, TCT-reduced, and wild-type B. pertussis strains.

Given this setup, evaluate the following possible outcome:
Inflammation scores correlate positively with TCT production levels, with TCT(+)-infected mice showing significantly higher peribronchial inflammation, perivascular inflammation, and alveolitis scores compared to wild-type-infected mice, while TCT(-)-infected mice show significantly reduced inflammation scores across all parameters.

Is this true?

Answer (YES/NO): NO